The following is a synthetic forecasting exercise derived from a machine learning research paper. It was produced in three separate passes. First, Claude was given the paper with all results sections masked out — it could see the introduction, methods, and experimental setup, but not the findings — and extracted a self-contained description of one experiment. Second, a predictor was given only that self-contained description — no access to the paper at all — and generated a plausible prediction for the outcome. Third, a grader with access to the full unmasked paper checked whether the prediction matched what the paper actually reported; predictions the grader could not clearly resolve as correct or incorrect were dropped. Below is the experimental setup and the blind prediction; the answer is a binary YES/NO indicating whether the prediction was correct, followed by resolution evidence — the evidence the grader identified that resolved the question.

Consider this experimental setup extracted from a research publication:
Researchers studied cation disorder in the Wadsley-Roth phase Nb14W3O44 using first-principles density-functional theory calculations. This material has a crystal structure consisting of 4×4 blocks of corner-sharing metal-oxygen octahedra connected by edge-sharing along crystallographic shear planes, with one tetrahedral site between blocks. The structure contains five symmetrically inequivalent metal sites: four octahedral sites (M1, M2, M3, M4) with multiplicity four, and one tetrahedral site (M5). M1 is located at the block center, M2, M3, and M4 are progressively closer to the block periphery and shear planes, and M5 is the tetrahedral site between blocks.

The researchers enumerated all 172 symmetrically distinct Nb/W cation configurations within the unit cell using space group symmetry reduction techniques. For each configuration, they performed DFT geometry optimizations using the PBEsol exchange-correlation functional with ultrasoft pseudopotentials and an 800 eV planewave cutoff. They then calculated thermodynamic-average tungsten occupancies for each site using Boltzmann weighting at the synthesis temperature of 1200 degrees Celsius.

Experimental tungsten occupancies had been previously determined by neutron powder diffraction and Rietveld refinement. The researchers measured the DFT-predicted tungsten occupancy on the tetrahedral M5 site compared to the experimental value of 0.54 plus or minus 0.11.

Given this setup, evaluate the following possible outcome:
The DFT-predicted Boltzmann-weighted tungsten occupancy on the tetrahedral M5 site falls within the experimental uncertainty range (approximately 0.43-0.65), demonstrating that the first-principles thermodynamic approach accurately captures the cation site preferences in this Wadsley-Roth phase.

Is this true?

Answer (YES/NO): NO